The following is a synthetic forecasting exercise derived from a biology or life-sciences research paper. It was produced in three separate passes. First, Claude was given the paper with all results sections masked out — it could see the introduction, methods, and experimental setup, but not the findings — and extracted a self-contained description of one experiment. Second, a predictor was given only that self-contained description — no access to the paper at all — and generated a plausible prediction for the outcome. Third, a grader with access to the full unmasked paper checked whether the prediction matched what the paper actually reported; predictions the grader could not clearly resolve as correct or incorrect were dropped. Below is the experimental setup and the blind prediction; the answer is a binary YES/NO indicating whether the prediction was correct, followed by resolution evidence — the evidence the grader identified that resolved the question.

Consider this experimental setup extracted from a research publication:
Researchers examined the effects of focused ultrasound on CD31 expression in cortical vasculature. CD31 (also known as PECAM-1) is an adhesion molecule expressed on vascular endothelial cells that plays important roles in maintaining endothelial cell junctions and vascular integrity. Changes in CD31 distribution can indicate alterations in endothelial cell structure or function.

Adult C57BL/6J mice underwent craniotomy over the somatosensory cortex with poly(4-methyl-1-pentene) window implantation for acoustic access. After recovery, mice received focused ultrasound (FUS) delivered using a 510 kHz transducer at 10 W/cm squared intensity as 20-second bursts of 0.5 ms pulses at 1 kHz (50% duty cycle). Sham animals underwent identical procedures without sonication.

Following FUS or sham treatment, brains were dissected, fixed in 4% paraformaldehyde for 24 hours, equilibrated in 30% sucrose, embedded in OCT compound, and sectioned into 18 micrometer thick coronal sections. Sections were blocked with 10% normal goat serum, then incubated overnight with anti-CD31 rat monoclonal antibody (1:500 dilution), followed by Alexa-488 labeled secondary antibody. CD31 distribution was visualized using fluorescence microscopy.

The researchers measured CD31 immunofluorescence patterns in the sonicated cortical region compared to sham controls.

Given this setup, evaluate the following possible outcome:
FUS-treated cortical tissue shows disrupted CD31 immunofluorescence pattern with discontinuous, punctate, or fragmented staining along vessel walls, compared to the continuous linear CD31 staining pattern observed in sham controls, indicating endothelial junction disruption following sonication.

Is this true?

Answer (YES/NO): NO